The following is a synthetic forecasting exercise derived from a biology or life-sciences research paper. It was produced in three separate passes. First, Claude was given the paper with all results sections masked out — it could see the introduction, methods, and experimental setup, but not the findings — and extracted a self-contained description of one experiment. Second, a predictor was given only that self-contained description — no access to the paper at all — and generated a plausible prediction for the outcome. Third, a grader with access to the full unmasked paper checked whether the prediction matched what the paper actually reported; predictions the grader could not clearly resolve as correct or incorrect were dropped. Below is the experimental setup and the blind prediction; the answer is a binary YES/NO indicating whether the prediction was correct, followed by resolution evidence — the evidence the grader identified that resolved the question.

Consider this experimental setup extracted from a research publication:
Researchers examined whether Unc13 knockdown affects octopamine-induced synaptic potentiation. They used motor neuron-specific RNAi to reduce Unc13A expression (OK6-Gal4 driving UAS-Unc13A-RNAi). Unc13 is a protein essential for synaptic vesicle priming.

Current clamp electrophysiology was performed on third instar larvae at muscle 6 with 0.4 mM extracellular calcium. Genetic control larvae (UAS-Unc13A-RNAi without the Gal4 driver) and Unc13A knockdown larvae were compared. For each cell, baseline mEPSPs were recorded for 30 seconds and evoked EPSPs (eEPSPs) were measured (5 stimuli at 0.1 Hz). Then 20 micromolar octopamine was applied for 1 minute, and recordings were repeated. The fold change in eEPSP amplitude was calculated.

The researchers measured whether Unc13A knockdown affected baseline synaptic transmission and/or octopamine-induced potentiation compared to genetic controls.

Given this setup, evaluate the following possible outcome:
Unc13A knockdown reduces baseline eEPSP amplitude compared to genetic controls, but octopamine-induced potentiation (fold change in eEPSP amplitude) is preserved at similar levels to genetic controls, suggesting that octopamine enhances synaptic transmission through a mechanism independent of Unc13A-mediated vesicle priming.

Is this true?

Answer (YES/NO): NO